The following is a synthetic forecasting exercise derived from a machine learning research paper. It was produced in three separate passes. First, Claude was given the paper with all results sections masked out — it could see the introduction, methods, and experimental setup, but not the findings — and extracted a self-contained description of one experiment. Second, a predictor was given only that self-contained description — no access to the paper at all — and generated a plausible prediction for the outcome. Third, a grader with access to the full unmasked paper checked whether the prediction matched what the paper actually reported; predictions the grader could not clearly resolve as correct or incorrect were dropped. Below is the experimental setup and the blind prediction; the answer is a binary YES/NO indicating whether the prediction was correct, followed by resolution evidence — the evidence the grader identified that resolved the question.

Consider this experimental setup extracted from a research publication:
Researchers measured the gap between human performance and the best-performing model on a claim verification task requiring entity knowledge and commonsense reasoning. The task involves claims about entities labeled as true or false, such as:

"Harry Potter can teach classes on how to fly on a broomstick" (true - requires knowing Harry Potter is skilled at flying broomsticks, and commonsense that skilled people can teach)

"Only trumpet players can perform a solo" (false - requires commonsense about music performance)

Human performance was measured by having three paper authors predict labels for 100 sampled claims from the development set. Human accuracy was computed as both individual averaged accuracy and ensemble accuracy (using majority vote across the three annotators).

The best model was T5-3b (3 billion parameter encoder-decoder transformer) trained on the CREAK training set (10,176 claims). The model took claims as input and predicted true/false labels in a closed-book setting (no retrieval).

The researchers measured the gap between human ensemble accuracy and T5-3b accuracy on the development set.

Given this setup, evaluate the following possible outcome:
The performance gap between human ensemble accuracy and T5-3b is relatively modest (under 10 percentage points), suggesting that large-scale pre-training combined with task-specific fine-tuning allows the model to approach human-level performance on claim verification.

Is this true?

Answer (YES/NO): NO